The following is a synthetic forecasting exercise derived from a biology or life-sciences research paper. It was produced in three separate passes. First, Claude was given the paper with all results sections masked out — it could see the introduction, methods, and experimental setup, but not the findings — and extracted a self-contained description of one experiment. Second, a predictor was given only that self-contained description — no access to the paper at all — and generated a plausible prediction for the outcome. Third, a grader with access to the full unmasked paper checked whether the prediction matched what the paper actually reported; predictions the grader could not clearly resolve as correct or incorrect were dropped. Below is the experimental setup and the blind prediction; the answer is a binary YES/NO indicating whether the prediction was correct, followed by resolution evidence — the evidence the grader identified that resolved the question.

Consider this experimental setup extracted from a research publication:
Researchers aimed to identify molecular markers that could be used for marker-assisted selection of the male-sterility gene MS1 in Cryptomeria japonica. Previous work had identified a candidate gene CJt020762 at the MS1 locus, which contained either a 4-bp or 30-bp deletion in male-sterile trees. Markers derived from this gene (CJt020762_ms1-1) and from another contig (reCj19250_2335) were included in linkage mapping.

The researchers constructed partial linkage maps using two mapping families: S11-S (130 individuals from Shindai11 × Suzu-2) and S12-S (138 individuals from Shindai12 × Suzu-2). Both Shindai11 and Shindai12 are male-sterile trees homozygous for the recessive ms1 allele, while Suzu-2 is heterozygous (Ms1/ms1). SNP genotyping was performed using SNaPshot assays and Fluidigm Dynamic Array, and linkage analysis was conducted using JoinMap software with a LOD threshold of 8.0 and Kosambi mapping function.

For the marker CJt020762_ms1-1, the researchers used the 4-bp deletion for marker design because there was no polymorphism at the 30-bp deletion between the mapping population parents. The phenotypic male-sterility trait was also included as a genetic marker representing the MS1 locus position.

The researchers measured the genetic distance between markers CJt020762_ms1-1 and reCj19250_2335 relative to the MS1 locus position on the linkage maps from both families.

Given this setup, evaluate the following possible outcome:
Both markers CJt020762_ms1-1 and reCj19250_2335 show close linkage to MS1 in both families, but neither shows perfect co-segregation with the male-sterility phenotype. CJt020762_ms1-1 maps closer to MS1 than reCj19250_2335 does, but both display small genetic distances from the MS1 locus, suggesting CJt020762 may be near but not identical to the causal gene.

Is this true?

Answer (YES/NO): NO